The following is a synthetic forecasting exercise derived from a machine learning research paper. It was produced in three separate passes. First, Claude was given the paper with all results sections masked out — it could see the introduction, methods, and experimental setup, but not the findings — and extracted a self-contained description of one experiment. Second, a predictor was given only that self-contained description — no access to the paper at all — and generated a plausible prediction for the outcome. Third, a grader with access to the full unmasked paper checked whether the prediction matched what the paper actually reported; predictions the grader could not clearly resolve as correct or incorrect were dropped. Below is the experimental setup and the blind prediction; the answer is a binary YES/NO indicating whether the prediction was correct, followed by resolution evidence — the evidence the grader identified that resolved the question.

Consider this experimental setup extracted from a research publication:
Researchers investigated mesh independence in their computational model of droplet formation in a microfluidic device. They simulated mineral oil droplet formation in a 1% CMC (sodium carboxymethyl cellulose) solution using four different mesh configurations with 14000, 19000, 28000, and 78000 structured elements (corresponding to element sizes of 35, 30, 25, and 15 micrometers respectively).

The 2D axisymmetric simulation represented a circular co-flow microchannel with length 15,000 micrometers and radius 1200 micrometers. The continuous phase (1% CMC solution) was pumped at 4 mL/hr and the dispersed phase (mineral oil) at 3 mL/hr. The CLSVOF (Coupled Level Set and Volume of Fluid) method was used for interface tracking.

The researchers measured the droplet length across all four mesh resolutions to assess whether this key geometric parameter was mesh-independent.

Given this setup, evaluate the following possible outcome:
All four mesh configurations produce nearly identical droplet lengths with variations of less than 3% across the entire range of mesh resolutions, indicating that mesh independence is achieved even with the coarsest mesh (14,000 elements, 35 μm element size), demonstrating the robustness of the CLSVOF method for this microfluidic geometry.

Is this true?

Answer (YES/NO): YES